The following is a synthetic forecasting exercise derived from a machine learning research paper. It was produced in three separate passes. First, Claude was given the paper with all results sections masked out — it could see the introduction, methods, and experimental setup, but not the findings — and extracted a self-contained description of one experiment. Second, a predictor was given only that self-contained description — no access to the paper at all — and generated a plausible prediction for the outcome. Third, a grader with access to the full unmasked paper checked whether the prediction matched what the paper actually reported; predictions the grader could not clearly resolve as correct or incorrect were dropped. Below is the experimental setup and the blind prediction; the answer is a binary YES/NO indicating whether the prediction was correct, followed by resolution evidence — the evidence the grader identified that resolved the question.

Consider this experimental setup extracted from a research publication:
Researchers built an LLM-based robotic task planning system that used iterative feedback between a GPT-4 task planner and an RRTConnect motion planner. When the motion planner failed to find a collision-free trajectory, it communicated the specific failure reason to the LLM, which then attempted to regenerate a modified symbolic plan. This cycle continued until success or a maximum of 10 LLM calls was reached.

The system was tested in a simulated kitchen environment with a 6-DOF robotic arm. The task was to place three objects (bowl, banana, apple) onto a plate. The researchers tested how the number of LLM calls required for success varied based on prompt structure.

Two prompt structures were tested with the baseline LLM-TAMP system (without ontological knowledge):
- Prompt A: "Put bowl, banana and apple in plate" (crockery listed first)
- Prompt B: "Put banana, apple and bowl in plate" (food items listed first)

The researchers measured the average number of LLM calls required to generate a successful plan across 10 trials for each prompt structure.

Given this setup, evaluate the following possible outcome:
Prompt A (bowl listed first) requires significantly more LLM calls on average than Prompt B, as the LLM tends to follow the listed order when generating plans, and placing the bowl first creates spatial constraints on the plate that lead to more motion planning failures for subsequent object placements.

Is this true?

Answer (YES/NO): NO